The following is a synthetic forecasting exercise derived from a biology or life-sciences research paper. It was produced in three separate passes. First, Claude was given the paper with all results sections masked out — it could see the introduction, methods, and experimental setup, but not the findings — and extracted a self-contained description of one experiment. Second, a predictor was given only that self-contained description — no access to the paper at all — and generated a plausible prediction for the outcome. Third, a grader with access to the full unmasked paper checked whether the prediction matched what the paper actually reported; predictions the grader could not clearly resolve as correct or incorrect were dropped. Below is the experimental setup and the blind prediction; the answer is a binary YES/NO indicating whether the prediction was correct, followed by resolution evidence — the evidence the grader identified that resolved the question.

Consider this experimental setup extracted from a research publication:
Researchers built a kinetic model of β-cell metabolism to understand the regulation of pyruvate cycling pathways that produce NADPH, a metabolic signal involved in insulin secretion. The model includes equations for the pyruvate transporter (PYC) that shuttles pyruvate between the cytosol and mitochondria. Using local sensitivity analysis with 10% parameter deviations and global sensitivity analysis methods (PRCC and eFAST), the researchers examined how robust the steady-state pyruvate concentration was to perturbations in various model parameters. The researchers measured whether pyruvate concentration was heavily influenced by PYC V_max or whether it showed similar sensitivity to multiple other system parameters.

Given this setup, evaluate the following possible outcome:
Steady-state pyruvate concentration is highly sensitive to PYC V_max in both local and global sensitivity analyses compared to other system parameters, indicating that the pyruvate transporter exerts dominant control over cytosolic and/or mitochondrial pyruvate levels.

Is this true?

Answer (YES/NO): YES